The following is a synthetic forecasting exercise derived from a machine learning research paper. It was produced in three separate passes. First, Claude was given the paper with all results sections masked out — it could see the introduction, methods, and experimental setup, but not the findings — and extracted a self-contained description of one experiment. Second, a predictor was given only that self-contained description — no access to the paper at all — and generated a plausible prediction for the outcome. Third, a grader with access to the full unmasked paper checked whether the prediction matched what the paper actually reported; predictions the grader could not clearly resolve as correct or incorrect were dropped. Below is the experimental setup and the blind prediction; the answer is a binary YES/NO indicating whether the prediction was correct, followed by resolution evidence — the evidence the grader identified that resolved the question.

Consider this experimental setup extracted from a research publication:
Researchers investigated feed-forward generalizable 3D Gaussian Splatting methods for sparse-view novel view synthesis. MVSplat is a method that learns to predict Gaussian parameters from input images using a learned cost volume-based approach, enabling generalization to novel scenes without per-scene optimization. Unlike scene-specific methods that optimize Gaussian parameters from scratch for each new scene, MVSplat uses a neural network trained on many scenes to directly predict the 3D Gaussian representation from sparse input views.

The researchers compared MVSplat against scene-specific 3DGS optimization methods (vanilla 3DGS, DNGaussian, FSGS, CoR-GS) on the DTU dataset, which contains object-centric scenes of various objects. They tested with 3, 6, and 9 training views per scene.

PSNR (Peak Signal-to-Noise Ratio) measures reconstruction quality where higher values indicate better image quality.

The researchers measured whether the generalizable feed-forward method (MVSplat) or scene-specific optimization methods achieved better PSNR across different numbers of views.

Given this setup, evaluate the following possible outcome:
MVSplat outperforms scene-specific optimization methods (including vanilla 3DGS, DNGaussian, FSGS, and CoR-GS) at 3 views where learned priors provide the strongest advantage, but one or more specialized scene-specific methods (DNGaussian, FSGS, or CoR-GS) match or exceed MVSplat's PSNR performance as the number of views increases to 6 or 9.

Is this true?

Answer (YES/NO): NO